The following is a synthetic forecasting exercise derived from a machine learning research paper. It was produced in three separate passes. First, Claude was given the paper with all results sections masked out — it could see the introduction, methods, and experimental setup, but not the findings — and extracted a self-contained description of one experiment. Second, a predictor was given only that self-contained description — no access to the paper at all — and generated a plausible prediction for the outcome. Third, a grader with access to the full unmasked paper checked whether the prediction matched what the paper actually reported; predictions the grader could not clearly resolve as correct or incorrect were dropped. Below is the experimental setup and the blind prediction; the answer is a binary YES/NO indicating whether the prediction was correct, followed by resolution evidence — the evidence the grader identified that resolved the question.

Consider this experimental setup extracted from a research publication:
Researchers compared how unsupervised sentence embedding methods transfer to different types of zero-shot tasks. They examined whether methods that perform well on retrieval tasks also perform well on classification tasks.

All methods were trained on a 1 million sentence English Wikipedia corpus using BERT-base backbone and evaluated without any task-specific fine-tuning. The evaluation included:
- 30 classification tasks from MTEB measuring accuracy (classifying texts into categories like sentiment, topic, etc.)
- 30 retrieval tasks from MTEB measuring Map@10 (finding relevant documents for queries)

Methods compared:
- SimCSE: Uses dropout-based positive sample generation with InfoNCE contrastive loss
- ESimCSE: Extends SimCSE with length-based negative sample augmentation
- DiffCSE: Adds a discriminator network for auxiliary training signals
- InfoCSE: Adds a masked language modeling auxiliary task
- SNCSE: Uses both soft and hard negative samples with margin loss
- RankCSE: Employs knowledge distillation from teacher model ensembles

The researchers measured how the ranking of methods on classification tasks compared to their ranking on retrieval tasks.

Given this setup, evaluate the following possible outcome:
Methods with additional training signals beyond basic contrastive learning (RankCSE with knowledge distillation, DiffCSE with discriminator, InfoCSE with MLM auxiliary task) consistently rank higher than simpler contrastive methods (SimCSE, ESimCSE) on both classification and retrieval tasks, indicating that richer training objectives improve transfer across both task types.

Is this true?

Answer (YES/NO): NO